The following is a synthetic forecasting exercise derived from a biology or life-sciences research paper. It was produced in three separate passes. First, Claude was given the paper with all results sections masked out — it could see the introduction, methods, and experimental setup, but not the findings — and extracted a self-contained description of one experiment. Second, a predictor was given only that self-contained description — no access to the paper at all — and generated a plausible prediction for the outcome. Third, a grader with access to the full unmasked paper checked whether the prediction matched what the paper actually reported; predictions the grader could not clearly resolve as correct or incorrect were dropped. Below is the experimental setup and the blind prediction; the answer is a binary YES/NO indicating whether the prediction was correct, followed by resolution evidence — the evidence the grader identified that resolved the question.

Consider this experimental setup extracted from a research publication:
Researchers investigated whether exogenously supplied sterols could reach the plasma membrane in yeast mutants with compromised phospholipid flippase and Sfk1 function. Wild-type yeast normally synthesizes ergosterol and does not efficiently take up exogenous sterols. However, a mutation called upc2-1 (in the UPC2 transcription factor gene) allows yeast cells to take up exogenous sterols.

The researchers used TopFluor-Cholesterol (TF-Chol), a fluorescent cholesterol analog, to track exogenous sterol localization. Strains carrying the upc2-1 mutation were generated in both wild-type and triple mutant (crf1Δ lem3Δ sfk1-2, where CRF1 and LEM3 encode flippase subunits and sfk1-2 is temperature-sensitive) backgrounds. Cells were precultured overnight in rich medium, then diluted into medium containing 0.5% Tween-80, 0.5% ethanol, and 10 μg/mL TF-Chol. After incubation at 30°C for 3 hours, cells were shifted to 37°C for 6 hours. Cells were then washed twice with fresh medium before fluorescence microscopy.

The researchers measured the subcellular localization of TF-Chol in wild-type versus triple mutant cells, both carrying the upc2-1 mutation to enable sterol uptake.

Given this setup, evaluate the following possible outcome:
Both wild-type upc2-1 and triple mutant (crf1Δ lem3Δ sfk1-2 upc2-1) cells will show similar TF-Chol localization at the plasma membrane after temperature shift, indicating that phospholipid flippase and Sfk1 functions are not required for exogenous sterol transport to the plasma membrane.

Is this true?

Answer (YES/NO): NO